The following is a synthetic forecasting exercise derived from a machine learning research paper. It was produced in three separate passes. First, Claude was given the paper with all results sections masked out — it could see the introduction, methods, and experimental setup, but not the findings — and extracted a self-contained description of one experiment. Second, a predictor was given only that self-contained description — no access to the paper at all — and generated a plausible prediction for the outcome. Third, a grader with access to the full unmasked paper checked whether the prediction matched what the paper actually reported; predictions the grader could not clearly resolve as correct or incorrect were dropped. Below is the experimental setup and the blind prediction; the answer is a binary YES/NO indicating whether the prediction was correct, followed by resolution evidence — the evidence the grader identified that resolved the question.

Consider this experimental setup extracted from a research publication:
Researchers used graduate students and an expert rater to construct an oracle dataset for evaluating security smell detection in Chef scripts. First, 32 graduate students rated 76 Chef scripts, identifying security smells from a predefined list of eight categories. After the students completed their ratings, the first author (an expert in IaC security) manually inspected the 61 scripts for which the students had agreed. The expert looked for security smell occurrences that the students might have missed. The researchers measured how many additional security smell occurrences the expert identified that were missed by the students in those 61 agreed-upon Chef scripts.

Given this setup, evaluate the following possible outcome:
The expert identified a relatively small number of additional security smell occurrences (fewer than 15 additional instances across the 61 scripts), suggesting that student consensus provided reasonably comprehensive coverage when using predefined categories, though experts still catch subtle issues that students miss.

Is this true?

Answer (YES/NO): NO